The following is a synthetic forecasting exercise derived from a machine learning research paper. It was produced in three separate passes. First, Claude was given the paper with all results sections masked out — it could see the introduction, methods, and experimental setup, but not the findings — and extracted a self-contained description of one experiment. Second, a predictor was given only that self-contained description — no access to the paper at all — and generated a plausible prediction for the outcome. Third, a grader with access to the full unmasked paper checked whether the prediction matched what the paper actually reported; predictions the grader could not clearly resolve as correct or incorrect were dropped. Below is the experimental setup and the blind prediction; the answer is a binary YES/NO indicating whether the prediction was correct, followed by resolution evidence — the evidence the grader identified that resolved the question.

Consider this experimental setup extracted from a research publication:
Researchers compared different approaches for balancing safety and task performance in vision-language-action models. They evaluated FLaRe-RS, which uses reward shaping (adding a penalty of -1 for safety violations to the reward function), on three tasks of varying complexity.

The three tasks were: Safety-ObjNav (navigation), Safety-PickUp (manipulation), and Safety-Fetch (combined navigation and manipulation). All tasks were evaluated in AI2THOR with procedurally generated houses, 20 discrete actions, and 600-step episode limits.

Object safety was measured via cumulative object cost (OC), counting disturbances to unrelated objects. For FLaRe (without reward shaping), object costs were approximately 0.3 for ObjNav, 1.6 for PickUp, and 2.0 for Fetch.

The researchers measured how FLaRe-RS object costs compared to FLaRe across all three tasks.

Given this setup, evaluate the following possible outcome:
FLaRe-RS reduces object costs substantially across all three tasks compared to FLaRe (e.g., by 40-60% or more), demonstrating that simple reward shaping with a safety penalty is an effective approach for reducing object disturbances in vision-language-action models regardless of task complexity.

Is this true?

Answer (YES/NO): NO